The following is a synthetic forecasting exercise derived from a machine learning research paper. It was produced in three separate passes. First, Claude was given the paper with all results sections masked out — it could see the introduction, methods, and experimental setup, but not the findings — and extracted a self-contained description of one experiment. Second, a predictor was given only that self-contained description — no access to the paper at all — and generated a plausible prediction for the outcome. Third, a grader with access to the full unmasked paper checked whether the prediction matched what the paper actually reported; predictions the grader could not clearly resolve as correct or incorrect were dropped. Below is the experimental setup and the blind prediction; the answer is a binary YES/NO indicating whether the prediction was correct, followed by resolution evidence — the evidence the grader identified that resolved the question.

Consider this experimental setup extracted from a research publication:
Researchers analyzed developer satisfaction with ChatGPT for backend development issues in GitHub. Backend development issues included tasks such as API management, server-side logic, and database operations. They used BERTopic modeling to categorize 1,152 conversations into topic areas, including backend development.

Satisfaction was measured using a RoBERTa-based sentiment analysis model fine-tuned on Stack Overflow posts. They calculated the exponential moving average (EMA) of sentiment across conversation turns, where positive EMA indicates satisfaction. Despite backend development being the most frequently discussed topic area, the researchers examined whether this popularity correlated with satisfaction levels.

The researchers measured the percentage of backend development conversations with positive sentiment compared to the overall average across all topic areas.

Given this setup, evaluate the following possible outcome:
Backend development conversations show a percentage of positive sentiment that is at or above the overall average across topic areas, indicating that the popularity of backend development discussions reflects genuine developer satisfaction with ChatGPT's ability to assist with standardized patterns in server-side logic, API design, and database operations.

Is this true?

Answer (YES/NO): NO